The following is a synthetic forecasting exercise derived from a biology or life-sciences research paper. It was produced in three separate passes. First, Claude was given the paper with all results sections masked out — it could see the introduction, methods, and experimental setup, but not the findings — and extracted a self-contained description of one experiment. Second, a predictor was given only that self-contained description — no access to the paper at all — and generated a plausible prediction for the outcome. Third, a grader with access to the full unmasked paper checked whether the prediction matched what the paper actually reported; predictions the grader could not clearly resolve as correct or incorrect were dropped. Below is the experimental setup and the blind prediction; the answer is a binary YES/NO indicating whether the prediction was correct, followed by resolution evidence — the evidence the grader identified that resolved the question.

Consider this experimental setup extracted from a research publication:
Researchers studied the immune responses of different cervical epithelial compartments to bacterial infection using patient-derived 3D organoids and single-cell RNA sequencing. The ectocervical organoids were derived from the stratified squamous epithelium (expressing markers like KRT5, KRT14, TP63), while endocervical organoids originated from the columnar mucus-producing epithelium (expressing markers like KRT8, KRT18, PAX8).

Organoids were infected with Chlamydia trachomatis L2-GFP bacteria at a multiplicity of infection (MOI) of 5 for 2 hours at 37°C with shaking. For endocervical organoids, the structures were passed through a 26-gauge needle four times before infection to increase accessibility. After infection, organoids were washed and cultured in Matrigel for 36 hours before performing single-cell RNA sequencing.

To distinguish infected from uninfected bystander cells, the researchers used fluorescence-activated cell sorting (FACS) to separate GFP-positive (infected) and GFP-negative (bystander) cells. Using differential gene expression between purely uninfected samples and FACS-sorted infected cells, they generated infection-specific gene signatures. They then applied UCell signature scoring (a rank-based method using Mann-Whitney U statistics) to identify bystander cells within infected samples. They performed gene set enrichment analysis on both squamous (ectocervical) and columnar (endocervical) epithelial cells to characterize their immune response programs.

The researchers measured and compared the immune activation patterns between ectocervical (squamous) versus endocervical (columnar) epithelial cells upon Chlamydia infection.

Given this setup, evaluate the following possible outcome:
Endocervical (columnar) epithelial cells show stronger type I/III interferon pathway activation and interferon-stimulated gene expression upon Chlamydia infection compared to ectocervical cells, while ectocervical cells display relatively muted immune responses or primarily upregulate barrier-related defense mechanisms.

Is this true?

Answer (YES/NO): YES